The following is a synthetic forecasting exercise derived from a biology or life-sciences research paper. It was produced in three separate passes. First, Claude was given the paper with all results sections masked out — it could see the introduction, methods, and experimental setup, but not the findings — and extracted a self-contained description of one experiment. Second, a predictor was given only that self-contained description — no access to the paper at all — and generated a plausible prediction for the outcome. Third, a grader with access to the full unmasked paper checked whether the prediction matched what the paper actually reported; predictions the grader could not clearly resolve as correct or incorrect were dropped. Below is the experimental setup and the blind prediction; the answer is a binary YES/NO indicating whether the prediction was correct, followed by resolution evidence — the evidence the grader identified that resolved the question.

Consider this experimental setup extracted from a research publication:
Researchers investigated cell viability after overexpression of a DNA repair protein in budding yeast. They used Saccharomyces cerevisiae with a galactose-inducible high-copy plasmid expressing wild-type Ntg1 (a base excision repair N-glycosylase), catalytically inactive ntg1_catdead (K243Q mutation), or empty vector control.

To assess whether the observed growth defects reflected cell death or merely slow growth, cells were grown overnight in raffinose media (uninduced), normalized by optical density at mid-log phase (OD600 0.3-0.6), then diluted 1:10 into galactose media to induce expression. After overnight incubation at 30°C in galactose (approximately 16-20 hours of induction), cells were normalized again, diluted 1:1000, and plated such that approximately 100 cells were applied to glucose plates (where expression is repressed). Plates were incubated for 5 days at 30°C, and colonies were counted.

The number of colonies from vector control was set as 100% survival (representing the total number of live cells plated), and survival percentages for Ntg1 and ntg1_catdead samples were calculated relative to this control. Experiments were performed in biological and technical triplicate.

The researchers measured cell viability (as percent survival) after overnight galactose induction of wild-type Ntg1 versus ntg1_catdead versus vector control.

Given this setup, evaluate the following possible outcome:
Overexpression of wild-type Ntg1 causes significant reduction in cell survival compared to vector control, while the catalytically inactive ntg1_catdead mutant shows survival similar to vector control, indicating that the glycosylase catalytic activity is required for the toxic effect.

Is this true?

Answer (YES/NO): NO